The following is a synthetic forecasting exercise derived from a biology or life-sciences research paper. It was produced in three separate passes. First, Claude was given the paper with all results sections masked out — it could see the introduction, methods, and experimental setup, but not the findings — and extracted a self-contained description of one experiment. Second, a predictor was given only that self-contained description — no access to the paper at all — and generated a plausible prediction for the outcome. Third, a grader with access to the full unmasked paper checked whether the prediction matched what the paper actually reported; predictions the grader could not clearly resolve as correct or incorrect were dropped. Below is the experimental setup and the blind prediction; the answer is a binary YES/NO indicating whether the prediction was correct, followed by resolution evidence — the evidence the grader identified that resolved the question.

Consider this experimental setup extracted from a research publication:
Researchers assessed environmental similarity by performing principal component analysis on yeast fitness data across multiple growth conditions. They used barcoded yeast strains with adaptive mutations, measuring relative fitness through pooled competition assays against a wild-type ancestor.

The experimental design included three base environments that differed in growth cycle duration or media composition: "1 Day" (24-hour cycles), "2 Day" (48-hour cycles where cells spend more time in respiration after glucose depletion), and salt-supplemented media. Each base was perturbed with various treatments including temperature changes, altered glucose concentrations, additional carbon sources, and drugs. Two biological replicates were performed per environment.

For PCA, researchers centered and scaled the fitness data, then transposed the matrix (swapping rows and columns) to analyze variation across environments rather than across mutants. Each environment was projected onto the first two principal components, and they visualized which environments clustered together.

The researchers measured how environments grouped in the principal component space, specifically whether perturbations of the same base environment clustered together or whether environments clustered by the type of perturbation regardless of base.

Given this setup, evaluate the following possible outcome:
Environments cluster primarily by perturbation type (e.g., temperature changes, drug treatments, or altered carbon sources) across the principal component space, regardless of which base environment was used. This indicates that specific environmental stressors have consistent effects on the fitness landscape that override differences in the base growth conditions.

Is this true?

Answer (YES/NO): NO